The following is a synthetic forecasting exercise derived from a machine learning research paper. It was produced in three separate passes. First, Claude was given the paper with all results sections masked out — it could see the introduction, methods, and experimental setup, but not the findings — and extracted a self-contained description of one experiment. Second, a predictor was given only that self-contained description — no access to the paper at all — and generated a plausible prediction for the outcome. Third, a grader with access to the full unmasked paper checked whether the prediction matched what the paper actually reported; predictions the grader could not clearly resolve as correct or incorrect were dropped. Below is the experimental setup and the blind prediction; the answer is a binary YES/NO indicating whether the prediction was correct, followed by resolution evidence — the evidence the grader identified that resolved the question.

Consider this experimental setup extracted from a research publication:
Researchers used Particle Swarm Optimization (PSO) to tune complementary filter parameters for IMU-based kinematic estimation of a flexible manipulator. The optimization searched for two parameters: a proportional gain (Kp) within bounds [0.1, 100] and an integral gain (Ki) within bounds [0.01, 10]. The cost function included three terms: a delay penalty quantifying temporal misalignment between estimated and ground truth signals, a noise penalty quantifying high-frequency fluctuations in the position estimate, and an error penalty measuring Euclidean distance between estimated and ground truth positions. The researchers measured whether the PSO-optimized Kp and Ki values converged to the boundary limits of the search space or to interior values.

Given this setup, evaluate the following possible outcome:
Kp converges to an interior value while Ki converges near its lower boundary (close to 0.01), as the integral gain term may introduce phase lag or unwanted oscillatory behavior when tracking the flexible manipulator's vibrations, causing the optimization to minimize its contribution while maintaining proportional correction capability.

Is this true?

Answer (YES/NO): NO